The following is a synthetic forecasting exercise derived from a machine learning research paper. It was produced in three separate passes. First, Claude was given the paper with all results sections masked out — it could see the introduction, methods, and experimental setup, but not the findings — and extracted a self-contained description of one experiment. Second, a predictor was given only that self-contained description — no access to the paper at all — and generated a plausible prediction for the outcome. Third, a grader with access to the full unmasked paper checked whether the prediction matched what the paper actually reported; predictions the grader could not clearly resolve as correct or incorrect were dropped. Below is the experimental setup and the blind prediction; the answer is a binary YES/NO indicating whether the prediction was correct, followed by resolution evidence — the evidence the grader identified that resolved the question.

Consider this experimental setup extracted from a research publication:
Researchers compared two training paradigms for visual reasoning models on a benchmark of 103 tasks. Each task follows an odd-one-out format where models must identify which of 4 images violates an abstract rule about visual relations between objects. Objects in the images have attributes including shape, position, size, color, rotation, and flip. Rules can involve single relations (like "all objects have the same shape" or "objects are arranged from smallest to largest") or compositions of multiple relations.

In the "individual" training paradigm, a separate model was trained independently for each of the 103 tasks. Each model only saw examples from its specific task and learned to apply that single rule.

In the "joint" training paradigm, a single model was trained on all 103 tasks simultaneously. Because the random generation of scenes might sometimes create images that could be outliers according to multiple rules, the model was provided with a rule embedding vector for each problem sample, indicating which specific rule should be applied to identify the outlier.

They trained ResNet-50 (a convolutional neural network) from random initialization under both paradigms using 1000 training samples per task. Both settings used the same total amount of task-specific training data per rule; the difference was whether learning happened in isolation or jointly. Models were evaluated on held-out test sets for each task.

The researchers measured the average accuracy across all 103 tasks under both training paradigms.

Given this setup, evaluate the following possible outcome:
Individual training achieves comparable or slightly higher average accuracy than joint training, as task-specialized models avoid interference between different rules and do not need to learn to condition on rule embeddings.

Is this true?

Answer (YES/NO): NO